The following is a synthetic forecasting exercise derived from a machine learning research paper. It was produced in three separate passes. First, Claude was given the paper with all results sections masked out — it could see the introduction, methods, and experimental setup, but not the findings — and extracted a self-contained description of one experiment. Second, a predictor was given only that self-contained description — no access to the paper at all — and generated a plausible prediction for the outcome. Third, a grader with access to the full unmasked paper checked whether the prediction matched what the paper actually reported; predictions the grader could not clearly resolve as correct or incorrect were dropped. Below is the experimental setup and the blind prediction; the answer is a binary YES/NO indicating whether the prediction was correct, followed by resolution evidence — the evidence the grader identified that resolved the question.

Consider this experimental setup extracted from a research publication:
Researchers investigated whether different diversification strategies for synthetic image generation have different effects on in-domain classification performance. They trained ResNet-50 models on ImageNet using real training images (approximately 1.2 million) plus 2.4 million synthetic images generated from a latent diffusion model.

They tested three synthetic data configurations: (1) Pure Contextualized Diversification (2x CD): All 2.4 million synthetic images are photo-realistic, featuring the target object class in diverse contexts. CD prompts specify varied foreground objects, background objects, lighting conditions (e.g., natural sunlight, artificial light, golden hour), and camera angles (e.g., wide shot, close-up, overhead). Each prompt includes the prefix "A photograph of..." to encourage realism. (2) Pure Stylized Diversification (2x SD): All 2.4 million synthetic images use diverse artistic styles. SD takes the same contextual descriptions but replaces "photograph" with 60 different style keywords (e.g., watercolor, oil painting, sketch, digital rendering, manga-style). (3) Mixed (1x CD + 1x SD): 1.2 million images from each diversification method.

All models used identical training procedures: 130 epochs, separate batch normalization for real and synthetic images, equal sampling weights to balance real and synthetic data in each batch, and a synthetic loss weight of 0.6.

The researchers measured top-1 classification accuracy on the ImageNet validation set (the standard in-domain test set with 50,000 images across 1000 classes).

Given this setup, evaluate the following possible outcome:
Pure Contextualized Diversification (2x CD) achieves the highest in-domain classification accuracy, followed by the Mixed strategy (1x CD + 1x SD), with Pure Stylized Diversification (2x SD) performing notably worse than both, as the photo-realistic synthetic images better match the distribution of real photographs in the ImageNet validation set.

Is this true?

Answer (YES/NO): NO